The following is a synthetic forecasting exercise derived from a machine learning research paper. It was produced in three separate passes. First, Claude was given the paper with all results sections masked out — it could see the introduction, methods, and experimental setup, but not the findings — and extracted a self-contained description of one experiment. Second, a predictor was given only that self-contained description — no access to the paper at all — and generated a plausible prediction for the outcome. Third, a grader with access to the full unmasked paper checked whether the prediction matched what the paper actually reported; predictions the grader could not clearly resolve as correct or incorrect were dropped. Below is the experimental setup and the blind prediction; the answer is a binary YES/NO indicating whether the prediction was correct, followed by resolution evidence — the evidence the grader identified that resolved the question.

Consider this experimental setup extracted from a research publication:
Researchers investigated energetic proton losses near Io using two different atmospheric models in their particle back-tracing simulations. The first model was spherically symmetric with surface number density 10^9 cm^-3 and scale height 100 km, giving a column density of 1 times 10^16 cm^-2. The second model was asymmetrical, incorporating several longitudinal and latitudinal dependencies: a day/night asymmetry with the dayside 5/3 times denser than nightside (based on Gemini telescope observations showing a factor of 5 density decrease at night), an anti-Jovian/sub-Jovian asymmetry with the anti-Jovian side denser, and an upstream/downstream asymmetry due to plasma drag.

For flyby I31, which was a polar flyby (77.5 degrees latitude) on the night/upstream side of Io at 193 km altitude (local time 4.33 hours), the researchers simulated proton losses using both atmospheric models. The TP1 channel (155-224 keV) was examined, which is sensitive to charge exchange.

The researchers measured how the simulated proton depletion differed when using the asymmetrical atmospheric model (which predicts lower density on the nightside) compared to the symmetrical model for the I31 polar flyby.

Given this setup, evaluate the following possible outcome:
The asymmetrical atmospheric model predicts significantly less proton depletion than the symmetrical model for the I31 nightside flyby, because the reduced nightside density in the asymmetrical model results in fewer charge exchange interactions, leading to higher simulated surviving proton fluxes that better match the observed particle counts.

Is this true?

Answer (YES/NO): NO